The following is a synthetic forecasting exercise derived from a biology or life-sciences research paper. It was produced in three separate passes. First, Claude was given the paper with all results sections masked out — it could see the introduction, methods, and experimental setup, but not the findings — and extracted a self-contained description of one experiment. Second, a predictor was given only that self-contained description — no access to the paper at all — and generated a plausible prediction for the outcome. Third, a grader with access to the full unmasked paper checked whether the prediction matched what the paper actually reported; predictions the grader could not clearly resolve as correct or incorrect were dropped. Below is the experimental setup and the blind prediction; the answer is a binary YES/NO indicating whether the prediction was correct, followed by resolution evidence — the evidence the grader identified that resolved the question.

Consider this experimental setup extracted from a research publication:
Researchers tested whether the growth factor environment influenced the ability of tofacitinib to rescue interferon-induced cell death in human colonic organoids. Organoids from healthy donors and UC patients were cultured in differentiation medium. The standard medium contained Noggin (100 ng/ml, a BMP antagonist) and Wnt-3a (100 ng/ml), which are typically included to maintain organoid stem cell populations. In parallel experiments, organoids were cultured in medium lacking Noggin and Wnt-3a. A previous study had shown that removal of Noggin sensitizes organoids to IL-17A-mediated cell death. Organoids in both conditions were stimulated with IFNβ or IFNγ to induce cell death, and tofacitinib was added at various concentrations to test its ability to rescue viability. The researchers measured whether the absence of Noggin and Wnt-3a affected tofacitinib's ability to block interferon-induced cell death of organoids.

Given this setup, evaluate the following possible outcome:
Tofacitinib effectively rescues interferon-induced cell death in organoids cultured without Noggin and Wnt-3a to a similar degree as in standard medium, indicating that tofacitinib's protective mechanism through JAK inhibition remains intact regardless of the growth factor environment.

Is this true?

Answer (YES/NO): YES